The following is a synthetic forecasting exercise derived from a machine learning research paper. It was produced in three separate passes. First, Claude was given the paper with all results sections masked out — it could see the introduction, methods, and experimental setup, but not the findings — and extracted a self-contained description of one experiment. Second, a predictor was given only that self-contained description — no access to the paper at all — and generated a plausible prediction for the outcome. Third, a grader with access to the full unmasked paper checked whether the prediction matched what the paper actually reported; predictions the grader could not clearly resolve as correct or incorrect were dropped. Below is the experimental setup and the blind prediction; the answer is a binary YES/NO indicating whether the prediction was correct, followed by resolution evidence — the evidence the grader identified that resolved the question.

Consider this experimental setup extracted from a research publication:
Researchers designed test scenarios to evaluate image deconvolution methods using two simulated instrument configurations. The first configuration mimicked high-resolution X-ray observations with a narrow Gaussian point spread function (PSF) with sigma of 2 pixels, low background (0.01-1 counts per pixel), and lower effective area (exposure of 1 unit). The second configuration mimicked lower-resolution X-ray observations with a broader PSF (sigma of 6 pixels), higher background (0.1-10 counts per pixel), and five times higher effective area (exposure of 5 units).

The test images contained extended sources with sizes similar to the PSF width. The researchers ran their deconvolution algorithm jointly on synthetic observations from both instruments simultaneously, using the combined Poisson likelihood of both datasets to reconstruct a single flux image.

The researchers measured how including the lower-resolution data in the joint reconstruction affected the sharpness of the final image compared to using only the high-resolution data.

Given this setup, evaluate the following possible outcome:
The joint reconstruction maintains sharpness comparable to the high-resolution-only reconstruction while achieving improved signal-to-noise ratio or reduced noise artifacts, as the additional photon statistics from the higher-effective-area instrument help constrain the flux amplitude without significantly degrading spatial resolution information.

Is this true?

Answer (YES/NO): YES